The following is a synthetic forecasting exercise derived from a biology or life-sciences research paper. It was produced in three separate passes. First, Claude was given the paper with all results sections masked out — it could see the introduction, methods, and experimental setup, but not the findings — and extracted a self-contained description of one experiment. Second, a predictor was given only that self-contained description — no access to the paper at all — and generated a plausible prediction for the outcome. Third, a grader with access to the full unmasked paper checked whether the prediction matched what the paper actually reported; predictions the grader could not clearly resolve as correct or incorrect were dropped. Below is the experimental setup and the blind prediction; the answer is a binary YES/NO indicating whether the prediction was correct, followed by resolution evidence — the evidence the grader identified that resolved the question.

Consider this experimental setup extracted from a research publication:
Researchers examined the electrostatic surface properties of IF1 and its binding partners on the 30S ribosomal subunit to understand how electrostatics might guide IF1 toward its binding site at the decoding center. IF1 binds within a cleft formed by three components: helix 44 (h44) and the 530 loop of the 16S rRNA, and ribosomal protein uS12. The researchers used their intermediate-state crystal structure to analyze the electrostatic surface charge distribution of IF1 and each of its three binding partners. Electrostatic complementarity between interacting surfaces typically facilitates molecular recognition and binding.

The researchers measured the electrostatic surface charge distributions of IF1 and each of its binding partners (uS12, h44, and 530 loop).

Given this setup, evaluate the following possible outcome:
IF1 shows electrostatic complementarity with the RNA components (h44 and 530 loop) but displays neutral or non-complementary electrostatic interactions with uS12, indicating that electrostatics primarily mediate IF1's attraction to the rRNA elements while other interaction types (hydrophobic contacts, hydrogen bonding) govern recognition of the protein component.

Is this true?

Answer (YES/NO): NO